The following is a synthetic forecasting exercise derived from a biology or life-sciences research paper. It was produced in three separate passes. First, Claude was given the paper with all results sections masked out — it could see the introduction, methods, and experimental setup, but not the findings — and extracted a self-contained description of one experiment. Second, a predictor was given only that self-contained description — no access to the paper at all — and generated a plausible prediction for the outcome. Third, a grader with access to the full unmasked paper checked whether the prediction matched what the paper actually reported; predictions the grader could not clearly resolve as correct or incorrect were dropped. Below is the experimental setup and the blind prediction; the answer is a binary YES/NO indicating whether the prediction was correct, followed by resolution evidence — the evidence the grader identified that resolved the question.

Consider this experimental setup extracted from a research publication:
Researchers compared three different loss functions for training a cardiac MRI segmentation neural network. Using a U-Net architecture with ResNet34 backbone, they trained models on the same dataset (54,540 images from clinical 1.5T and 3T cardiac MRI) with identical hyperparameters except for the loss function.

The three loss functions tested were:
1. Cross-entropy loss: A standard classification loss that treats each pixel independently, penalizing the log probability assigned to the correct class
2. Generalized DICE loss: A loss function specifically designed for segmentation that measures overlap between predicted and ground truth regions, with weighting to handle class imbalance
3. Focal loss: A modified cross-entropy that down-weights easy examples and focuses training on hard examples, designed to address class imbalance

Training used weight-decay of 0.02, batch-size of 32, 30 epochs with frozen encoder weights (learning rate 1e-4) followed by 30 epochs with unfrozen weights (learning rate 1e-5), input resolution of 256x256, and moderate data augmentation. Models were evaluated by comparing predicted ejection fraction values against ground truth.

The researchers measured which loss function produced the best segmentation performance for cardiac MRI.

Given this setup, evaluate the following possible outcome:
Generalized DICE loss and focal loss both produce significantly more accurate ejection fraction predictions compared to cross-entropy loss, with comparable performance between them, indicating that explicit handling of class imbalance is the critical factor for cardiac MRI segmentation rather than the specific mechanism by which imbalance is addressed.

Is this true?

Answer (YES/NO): NO